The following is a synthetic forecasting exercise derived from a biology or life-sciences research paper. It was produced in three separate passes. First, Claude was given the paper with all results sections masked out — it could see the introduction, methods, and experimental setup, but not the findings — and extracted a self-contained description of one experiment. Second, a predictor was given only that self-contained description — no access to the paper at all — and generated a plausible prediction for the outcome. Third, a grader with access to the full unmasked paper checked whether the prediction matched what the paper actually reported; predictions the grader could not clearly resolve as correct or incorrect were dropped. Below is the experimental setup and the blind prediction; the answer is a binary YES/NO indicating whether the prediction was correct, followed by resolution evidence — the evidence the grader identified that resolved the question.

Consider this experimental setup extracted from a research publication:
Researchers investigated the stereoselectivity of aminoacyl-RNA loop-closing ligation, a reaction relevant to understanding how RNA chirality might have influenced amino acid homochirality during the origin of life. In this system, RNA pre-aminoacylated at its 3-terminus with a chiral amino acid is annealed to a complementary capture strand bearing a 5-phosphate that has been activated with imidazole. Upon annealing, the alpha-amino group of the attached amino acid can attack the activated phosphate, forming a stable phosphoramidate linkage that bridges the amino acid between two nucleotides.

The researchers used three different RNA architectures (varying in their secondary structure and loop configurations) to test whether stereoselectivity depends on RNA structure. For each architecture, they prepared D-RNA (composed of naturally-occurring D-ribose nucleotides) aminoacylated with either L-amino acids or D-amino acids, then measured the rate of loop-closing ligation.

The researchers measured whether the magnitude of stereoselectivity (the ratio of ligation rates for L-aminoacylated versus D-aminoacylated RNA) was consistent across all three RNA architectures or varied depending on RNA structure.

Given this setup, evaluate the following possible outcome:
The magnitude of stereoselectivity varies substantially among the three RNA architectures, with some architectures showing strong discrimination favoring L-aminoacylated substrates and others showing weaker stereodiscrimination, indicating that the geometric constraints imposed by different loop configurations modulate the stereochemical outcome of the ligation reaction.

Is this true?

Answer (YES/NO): YES